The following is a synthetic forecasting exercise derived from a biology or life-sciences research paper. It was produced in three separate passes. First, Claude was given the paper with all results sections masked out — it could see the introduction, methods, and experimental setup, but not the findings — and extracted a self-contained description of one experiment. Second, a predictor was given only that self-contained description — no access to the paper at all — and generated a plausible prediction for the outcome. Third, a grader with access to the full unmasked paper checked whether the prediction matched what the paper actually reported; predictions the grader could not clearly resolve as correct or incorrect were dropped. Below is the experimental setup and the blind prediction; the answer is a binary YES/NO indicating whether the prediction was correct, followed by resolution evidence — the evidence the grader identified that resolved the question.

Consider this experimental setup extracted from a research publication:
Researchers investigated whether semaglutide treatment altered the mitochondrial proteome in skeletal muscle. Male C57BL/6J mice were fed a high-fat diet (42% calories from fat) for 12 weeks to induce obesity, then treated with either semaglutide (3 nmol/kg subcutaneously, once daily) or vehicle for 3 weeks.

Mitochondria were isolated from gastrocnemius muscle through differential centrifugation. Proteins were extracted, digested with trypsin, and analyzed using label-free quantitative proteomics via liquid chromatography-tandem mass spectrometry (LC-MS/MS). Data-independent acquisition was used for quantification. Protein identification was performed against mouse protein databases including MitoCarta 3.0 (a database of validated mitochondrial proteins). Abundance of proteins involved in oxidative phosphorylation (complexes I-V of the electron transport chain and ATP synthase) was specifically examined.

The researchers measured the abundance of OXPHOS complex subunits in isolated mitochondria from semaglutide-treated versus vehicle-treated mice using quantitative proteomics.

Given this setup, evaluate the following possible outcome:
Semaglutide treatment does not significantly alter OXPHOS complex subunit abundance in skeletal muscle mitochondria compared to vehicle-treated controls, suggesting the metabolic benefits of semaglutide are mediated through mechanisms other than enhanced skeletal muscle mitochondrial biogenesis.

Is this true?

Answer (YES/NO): YES